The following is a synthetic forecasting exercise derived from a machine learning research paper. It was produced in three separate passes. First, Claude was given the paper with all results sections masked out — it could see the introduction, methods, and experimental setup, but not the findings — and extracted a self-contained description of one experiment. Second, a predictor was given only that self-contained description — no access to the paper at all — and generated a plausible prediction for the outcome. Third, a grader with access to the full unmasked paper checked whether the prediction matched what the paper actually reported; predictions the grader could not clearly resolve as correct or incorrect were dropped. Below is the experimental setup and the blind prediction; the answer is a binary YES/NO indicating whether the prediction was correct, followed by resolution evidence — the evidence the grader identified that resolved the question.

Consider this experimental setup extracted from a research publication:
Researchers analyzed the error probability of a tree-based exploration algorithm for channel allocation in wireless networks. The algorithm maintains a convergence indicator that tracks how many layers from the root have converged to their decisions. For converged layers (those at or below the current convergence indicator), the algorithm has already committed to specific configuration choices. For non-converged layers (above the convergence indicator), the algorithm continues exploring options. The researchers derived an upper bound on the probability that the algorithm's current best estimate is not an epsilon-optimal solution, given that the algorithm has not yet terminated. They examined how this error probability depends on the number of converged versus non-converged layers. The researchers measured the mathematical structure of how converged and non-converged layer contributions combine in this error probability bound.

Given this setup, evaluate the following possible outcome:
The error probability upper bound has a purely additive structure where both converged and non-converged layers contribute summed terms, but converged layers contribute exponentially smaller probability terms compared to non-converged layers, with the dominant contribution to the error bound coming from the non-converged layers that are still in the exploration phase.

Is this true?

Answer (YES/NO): NO